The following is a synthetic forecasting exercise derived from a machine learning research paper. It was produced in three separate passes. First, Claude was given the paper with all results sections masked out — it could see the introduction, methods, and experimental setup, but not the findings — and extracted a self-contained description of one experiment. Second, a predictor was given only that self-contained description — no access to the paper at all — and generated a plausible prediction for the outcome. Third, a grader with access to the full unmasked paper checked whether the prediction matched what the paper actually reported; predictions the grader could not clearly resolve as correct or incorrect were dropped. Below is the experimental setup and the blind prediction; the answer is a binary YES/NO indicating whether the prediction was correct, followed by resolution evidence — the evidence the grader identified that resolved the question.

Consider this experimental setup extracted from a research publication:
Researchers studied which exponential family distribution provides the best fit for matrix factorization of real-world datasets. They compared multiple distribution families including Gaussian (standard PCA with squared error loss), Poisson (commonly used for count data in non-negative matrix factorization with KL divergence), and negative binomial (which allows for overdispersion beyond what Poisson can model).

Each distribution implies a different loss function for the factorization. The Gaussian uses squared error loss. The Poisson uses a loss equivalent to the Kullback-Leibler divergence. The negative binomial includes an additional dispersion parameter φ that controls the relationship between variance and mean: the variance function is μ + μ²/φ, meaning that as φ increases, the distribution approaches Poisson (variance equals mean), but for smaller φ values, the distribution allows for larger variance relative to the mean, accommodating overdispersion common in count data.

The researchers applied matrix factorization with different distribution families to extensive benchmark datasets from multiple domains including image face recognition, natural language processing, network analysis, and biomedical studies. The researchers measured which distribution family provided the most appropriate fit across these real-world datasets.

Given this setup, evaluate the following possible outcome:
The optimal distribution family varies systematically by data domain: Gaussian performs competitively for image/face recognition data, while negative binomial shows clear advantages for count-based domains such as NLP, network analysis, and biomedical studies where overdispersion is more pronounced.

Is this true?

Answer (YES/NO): NO